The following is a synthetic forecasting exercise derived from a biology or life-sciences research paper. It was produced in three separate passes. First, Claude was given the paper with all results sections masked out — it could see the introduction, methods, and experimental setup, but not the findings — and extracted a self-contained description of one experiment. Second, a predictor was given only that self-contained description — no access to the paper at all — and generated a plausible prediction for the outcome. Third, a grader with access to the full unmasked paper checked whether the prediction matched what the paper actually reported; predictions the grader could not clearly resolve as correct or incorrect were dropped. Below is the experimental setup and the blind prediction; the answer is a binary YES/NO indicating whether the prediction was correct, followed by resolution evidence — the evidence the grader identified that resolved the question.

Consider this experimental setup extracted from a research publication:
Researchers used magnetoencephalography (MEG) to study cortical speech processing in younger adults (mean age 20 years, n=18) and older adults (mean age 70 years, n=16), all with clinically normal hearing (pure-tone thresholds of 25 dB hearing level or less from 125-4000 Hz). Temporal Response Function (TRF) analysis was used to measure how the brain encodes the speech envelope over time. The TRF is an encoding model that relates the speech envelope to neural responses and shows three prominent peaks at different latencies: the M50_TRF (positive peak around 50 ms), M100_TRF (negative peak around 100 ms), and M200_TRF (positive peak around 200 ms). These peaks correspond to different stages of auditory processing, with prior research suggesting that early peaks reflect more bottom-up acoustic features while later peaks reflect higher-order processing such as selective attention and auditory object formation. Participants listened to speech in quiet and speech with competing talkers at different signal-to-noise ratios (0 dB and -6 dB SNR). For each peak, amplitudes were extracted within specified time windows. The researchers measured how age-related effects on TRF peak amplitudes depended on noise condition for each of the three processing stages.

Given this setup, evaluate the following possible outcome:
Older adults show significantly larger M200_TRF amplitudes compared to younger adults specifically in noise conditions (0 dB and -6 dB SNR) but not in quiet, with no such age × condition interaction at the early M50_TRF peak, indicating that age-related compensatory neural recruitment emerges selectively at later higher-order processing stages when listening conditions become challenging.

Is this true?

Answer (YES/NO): NO